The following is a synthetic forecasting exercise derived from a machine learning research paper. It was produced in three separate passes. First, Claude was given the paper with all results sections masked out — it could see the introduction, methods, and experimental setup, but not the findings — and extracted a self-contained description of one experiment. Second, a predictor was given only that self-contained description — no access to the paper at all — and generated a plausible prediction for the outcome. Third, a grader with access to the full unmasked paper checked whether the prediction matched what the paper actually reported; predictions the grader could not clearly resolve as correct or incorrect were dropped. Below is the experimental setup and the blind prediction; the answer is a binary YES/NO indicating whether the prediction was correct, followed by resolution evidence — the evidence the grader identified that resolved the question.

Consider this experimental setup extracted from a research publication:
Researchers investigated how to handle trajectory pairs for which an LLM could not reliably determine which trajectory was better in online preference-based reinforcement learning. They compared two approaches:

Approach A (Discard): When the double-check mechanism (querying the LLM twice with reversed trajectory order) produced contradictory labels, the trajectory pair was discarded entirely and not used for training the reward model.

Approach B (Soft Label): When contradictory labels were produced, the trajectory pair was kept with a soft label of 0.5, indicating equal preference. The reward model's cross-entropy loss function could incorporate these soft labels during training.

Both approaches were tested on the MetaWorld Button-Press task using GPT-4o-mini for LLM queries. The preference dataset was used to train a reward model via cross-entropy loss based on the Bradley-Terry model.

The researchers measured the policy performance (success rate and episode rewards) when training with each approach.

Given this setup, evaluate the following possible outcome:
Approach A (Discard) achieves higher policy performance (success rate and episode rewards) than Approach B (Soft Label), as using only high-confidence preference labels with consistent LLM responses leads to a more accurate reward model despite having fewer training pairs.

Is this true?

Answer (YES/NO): YES